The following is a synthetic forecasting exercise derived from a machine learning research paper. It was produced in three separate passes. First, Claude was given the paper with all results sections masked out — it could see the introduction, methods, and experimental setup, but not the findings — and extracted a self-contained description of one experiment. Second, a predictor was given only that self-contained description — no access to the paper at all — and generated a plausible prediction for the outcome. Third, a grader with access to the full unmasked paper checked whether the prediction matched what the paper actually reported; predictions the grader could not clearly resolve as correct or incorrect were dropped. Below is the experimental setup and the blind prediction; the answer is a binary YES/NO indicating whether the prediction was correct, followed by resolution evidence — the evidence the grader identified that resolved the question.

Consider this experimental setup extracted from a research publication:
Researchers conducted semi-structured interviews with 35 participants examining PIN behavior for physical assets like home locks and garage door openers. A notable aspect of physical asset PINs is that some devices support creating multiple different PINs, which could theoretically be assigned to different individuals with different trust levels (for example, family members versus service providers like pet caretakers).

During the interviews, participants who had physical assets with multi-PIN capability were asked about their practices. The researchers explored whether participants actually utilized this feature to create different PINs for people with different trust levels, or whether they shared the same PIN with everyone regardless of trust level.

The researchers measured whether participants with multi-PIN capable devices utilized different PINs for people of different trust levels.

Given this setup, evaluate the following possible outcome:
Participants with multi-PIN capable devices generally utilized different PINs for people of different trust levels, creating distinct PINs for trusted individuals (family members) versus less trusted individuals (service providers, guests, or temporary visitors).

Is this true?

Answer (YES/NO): NO